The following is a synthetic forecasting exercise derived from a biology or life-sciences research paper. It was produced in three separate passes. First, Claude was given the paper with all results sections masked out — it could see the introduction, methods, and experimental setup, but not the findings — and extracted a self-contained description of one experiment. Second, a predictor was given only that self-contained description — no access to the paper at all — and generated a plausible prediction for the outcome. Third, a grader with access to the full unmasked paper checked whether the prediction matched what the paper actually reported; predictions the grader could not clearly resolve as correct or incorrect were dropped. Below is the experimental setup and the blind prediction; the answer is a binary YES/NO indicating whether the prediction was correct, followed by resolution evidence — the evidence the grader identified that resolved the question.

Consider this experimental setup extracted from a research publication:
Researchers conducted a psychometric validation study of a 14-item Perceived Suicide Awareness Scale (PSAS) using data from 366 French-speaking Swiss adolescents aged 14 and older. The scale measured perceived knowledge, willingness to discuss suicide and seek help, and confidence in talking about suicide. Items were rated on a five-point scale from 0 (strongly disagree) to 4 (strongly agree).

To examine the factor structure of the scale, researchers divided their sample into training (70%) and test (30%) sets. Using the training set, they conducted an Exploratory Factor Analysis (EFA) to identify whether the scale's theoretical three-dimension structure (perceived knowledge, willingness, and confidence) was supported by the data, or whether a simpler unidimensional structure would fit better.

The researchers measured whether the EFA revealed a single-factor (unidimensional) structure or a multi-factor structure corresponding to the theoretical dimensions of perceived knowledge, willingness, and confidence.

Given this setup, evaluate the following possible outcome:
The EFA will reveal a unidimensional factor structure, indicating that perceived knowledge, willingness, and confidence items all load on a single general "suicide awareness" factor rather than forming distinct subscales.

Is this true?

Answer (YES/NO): YES